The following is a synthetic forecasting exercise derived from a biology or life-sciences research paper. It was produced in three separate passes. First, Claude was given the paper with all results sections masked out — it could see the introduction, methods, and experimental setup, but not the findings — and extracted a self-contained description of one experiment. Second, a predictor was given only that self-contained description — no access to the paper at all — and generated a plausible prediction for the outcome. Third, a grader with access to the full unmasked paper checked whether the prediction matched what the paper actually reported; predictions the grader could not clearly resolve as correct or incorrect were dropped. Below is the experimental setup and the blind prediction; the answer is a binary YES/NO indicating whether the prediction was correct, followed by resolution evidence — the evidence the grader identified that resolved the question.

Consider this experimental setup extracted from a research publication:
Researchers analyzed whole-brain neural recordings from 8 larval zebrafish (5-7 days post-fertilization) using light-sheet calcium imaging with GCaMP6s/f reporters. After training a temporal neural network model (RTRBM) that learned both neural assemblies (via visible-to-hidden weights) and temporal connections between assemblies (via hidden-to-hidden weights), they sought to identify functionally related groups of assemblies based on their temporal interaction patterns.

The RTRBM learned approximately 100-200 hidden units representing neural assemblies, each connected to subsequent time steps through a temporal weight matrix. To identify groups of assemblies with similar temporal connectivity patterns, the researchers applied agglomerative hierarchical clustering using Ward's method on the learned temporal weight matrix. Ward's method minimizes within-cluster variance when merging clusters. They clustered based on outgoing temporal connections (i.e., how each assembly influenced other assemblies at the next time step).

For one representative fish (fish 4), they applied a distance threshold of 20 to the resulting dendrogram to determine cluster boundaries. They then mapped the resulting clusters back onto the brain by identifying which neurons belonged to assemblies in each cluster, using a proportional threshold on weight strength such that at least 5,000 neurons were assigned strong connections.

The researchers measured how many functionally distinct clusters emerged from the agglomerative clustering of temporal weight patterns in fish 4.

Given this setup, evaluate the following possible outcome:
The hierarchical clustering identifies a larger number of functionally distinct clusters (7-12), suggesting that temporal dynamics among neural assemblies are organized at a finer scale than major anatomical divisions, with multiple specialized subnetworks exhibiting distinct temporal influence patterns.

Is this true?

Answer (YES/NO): NO